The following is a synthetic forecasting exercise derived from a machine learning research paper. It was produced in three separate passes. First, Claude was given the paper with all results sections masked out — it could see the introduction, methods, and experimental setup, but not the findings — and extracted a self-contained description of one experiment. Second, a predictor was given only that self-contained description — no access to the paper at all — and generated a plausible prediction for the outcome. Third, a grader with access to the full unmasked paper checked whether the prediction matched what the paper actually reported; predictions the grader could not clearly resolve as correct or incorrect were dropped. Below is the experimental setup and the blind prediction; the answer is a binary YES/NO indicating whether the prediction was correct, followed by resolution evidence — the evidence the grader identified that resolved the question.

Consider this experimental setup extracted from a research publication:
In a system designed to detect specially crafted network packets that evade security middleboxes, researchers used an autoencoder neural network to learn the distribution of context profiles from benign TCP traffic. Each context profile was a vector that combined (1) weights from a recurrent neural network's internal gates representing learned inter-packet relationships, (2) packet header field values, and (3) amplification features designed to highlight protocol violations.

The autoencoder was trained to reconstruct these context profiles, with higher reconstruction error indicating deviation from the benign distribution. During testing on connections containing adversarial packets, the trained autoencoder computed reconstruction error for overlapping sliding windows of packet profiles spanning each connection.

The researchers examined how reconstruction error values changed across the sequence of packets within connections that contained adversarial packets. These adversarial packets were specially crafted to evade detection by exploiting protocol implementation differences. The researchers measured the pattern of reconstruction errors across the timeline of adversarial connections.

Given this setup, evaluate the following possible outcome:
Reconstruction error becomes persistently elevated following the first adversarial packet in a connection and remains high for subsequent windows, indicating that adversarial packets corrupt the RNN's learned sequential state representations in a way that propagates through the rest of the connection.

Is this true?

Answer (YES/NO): NO